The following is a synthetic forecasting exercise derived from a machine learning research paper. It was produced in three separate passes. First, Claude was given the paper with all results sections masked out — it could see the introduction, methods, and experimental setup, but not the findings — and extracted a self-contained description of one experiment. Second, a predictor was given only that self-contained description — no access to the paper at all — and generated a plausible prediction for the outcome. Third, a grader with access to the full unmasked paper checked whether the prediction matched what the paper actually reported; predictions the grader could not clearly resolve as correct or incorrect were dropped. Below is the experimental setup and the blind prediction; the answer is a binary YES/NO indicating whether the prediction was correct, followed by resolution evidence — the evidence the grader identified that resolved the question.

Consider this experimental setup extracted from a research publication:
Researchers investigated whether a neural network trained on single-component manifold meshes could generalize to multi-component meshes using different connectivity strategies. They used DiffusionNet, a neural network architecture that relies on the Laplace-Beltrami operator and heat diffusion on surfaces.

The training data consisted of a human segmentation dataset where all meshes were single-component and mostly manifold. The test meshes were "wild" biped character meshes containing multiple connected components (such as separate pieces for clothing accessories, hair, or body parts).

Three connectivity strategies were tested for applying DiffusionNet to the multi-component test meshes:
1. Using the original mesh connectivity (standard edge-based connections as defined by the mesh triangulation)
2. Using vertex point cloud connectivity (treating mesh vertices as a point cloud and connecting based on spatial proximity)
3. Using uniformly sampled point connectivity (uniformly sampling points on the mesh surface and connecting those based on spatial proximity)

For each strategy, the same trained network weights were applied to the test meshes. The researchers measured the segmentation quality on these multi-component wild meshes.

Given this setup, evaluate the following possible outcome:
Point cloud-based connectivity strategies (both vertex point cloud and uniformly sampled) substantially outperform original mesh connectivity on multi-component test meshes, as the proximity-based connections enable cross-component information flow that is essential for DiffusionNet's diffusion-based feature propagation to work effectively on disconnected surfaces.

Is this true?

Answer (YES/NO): NO